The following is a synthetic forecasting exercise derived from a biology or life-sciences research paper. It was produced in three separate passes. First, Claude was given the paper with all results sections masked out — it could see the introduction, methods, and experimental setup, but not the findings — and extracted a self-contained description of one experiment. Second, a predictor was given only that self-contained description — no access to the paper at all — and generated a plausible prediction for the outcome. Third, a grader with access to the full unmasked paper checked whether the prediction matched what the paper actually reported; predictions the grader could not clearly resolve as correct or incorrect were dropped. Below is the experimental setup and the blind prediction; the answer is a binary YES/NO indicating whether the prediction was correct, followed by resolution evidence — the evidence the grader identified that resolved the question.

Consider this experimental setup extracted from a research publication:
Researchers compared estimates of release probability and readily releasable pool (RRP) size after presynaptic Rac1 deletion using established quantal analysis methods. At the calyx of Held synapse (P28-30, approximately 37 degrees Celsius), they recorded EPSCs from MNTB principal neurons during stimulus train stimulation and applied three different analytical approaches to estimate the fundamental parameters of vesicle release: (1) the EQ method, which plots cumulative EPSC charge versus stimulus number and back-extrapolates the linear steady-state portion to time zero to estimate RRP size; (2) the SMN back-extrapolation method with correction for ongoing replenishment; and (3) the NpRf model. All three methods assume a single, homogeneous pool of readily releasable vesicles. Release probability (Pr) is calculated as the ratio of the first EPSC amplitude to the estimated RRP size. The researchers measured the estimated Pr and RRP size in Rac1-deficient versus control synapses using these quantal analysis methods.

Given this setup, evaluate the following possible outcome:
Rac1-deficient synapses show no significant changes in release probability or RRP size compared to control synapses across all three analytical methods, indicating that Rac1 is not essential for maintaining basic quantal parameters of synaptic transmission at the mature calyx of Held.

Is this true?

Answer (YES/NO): NO